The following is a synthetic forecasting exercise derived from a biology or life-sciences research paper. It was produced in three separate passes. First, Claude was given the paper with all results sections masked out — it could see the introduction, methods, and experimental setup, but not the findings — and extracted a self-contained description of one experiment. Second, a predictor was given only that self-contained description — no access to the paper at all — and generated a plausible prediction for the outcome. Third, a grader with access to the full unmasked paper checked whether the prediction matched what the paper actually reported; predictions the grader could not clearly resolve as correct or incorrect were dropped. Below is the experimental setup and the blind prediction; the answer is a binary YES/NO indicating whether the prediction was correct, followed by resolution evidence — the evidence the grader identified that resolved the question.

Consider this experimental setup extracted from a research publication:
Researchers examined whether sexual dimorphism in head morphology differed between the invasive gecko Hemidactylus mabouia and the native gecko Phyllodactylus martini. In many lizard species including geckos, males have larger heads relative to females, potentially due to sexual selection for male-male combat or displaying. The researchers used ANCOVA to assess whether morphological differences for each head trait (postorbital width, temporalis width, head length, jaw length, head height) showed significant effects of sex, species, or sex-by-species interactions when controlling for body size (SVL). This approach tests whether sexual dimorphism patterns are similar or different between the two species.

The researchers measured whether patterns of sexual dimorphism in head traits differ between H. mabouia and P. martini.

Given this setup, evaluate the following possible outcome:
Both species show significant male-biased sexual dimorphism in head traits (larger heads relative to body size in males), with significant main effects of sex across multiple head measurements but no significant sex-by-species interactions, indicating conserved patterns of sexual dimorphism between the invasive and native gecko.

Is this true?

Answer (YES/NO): NO